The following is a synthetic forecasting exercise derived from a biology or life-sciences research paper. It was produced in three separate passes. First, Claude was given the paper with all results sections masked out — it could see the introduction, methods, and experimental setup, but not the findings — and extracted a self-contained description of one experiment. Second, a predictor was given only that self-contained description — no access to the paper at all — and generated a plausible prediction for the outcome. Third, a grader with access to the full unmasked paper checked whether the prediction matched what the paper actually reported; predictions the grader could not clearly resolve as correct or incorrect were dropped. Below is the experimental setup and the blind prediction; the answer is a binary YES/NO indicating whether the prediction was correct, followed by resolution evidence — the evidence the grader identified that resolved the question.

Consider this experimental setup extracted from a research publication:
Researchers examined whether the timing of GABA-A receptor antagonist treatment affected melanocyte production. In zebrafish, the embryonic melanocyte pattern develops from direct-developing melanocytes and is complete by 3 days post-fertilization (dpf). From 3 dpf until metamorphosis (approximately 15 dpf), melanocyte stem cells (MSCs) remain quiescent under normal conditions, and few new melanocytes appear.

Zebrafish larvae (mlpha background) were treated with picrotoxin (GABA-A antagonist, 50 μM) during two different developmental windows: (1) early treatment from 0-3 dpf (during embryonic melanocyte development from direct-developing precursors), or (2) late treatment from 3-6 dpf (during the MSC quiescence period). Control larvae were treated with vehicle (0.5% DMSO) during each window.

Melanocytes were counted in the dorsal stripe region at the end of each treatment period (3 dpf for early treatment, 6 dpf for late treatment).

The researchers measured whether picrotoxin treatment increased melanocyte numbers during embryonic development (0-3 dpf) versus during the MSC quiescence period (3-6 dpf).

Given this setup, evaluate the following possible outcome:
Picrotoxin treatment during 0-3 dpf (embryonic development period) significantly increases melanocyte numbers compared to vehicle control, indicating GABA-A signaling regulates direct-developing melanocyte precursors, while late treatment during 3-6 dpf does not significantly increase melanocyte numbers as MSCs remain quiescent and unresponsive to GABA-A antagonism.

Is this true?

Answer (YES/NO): NO